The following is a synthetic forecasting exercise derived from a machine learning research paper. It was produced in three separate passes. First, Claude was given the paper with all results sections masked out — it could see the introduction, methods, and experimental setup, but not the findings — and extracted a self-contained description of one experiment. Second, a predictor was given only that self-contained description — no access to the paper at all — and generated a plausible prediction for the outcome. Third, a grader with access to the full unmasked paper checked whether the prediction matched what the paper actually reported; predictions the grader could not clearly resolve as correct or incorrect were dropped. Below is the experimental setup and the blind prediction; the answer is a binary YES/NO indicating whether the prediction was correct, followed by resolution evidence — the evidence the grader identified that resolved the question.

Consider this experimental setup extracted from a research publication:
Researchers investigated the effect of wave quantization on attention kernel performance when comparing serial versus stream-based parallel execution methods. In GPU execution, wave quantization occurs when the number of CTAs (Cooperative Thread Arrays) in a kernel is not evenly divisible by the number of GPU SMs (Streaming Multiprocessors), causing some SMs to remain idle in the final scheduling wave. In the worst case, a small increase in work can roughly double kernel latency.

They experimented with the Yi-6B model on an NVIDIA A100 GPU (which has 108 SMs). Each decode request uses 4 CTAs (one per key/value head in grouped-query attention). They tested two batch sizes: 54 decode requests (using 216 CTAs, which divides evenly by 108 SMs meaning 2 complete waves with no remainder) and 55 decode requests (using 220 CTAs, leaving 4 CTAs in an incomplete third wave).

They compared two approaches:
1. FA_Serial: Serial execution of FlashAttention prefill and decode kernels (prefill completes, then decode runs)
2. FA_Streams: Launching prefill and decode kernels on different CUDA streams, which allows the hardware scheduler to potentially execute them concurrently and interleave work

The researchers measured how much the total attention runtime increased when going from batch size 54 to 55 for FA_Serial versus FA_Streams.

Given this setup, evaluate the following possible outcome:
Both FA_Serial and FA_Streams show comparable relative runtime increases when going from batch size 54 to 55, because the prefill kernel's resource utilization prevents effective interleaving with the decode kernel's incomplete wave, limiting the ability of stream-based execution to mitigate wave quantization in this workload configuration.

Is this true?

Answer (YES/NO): NO